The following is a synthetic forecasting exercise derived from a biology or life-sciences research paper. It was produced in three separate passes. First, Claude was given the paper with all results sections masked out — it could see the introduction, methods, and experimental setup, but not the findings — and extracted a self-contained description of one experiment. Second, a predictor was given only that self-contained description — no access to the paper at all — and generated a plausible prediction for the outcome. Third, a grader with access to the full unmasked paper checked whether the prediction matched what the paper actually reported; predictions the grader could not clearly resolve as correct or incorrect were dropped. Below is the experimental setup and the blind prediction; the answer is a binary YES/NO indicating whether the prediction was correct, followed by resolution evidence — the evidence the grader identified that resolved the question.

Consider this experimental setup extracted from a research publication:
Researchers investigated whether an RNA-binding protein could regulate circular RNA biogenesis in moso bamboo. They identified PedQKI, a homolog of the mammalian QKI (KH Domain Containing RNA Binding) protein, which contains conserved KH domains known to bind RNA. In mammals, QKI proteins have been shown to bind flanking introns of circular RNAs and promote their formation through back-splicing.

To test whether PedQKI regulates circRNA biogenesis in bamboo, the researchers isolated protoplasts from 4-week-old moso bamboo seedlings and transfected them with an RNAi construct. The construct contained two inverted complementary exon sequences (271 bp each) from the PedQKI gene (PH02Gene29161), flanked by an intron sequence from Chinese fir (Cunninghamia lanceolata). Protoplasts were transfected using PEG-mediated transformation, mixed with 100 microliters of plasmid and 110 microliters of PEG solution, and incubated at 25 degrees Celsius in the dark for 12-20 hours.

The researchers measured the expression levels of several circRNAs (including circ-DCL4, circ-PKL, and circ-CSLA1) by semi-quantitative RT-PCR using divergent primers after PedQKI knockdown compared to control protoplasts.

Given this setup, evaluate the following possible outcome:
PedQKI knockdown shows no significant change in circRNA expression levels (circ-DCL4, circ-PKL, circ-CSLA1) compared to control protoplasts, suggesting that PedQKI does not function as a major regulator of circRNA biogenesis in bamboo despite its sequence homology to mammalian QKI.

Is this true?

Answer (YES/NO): NO